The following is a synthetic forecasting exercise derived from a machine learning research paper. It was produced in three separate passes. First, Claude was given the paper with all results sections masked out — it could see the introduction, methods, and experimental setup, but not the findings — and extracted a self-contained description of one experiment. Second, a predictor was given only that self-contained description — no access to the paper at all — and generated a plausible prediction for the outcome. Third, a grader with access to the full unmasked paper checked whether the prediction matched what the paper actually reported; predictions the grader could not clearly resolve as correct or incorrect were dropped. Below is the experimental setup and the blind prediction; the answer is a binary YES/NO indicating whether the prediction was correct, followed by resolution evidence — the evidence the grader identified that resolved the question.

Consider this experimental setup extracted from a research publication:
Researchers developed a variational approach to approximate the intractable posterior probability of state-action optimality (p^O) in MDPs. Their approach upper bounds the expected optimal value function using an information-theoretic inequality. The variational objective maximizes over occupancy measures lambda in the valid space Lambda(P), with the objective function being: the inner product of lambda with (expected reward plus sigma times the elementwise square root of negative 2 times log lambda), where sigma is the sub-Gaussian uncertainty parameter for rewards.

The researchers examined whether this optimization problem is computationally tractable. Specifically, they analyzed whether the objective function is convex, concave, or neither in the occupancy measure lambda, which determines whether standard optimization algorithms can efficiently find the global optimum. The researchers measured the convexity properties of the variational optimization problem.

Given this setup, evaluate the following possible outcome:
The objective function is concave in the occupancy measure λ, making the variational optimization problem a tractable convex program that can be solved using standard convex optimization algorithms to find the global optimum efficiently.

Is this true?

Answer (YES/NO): YES